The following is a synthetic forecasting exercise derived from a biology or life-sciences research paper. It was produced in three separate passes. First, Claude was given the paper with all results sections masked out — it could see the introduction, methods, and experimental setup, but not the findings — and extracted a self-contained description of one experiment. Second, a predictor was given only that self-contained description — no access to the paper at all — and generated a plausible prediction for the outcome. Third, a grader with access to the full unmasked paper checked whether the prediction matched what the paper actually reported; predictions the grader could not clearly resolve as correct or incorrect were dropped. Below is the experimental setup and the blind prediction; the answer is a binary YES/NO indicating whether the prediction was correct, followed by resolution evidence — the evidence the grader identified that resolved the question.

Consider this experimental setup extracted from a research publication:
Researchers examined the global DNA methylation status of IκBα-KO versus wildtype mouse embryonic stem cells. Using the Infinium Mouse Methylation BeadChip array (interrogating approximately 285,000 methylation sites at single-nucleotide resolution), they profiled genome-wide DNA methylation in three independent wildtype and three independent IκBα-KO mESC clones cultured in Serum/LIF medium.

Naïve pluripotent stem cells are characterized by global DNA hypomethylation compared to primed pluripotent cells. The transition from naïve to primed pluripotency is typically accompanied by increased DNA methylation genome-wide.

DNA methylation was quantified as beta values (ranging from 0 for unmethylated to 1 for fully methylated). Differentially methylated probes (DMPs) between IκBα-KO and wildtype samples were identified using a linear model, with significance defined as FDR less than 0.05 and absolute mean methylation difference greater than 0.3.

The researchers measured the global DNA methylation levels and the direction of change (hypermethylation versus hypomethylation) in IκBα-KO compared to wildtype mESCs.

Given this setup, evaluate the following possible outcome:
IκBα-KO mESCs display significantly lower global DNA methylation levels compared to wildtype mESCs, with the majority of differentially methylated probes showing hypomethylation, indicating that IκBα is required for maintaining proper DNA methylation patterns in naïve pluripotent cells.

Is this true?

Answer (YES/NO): YES